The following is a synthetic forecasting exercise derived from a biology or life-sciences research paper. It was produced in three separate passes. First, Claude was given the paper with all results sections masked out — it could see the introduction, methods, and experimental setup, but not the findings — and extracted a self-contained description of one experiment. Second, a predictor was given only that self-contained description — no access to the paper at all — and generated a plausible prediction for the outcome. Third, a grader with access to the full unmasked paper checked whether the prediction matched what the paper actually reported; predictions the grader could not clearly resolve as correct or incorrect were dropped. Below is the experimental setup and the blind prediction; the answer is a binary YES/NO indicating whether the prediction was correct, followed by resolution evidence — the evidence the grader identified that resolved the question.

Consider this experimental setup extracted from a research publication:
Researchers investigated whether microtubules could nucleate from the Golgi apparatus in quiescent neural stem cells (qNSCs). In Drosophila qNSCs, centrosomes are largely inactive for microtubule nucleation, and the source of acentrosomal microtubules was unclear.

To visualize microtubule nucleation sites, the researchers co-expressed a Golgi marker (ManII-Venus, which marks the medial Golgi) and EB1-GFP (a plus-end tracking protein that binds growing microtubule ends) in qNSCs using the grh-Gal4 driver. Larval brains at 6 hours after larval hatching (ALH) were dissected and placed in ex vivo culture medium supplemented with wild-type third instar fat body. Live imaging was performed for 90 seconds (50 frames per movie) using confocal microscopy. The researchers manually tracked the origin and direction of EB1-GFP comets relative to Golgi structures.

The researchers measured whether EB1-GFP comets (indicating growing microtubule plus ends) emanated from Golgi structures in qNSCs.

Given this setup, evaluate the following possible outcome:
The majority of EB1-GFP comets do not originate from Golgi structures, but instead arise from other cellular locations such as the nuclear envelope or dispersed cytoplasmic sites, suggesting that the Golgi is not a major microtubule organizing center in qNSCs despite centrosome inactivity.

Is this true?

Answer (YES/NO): NO